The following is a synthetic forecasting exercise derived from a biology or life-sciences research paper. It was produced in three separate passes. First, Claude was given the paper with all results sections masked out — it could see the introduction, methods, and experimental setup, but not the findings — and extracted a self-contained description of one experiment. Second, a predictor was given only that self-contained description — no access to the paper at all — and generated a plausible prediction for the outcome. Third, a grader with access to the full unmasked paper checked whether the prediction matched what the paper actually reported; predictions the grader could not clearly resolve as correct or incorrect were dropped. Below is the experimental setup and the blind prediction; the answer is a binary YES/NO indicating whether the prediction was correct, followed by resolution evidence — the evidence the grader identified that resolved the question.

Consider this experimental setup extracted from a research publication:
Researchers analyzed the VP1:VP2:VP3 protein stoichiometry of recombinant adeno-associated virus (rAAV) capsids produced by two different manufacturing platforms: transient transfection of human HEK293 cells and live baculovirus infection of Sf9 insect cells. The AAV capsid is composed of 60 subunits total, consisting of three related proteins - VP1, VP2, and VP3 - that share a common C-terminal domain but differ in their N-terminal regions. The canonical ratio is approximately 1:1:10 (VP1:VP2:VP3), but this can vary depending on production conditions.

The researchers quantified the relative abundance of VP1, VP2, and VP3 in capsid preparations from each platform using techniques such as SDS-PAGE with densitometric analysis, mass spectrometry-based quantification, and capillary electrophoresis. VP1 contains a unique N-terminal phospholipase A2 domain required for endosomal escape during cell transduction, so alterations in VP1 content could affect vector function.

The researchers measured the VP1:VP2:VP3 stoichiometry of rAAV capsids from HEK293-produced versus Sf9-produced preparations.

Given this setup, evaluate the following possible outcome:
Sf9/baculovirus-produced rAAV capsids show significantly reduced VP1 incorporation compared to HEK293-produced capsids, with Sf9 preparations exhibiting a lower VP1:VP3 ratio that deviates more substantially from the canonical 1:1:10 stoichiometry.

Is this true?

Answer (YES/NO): NO